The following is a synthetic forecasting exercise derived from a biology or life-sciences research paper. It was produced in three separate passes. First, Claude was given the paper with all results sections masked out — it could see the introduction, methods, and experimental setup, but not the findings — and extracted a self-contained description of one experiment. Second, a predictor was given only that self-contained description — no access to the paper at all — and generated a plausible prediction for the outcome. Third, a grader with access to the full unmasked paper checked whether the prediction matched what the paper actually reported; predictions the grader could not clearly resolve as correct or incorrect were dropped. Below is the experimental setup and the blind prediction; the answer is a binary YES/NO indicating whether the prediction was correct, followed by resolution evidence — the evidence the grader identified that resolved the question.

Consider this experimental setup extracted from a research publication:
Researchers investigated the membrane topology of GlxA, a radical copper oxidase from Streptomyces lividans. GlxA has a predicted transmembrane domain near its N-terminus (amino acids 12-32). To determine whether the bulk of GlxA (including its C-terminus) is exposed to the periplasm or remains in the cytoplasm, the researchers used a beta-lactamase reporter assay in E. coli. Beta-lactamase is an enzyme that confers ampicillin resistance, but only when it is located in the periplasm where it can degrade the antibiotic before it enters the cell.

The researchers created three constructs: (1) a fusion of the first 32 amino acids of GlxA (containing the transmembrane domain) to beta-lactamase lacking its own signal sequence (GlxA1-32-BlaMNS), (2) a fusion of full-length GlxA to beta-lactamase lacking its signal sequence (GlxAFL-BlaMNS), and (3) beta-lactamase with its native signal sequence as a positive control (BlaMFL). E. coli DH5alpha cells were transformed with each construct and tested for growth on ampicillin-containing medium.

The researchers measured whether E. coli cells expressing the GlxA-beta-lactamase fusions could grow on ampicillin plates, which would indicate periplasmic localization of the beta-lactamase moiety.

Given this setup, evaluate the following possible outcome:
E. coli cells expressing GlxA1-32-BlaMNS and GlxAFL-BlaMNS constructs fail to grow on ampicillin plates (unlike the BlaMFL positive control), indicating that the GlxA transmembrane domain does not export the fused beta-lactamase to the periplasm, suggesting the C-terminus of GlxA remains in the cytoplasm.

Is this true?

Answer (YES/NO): NO